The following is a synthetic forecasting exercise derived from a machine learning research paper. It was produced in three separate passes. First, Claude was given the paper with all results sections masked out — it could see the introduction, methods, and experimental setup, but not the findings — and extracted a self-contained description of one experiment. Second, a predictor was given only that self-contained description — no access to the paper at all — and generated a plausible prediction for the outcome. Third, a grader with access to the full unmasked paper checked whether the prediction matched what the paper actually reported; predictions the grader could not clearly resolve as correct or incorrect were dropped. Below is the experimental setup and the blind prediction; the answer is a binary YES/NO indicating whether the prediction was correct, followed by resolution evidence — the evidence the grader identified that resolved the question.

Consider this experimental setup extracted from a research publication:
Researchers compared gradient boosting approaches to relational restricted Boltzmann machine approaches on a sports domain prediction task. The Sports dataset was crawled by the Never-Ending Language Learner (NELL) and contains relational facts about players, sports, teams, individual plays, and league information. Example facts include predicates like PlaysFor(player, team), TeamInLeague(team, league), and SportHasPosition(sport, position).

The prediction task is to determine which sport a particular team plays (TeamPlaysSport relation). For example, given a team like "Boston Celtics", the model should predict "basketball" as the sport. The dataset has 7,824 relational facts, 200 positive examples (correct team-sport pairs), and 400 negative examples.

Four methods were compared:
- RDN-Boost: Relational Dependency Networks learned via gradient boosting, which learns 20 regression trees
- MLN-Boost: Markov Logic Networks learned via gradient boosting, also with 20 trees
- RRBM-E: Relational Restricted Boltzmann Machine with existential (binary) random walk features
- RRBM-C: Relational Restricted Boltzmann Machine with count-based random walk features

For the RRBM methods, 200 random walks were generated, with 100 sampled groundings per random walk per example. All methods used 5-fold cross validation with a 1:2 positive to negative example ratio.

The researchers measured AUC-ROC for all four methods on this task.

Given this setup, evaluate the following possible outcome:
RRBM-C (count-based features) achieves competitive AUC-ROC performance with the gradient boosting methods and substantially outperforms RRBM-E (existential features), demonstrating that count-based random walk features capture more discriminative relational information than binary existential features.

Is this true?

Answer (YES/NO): NO